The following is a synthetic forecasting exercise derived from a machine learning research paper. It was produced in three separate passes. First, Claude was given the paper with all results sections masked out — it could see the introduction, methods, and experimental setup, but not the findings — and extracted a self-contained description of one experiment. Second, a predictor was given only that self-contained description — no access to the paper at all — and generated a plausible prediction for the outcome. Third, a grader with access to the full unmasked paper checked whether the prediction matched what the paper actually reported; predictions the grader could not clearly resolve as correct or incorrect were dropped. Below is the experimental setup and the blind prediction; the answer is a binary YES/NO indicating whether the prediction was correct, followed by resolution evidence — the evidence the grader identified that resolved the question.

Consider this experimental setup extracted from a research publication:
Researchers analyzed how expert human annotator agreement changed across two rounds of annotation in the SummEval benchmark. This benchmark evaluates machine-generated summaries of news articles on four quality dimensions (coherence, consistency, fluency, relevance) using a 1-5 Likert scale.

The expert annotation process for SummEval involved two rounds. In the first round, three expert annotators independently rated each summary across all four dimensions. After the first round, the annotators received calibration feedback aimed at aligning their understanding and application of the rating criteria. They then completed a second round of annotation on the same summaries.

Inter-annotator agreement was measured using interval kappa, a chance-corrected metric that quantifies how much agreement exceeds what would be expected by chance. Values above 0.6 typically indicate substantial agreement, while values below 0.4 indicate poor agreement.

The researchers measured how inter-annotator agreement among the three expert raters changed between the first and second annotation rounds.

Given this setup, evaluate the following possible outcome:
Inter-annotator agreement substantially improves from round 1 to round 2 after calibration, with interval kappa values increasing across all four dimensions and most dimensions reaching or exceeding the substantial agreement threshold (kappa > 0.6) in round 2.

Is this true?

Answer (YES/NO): NO